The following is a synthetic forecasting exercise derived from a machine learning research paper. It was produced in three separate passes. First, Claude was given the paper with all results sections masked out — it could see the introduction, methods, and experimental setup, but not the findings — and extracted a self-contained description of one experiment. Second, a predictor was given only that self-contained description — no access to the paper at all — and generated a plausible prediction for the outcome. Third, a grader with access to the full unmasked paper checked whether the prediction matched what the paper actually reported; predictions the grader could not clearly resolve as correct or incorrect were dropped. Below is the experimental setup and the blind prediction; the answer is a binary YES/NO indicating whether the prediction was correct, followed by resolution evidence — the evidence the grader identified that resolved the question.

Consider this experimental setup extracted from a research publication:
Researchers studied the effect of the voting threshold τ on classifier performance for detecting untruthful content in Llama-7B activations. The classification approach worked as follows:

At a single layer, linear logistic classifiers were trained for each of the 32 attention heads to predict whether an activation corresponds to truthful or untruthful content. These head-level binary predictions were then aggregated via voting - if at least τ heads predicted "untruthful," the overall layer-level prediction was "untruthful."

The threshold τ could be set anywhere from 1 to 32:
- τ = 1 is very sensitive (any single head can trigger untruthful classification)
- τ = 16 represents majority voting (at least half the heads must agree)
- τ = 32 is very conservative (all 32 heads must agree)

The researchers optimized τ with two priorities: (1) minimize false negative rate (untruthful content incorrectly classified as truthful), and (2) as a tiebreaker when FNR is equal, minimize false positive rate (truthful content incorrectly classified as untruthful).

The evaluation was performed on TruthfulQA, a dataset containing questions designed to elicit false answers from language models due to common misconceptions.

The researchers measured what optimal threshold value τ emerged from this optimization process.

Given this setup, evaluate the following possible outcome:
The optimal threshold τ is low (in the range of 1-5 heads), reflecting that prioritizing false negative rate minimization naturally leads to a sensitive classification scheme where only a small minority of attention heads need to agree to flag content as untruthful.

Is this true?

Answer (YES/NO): NO